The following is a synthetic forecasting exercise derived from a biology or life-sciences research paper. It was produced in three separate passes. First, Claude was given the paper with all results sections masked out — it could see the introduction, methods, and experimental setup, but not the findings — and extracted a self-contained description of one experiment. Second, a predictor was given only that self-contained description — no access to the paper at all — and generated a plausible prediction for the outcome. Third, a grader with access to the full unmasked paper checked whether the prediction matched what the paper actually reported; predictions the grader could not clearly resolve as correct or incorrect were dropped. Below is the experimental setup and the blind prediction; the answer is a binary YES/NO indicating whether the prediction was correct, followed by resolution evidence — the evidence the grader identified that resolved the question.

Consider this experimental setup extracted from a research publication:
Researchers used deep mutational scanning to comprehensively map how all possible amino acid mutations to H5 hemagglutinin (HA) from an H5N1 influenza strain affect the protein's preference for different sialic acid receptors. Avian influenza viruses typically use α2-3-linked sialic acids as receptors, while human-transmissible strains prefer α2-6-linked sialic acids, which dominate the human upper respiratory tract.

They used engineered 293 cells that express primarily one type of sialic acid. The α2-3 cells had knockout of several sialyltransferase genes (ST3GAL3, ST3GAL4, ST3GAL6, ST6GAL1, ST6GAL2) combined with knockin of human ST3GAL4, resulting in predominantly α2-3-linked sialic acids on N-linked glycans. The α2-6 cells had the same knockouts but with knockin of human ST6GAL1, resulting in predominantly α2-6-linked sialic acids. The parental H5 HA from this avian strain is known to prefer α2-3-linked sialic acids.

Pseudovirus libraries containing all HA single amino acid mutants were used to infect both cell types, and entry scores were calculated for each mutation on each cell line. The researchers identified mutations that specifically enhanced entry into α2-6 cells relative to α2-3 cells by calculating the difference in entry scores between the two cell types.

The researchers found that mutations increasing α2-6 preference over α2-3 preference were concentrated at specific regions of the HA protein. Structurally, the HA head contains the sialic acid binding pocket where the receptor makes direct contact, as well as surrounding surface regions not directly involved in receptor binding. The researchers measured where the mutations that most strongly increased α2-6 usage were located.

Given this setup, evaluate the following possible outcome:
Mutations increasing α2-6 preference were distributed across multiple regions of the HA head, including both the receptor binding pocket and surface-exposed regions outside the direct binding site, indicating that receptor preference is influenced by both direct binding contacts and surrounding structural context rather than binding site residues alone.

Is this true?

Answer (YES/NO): NO